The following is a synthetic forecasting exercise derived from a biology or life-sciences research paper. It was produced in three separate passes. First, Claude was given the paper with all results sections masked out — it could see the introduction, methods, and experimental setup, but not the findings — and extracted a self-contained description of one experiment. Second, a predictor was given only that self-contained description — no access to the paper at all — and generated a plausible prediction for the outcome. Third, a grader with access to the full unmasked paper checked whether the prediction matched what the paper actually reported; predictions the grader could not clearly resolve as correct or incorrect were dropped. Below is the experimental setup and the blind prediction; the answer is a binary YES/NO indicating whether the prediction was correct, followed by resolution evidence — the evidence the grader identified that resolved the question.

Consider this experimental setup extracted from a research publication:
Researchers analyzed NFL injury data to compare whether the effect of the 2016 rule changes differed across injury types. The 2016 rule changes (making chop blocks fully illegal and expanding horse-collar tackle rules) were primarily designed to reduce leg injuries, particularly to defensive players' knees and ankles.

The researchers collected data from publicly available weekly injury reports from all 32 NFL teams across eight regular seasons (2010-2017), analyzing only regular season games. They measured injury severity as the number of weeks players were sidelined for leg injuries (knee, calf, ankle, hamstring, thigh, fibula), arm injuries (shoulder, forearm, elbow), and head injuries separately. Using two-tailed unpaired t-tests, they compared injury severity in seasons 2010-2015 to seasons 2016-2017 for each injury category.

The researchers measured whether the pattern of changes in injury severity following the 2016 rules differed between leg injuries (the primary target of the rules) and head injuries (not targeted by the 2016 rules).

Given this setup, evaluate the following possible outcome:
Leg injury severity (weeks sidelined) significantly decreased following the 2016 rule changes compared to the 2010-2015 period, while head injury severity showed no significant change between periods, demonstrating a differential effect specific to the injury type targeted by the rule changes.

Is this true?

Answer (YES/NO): NO